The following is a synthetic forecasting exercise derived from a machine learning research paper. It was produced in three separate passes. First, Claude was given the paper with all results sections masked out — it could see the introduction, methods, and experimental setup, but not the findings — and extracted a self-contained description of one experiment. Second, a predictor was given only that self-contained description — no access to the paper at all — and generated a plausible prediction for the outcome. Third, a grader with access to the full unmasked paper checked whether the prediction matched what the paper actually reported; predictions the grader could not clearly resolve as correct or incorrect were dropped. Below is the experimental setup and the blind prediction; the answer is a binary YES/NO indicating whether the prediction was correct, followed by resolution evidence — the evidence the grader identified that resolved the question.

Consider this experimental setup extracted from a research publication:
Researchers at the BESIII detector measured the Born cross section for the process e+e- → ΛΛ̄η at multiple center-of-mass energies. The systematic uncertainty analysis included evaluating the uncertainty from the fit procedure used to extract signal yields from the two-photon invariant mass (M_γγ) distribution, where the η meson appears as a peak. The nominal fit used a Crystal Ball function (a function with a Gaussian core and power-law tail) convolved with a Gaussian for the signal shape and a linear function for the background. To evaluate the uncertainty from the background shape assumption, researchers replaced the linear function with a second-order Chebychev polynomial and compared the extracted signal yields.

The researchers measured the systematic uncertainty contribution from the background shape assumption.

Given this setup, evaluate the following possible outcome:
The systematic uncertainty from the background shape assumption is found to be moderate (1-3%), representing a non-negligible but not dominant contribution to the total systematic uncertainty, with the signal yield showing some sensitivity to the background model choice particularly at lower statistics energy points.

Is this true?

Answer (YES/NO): NO